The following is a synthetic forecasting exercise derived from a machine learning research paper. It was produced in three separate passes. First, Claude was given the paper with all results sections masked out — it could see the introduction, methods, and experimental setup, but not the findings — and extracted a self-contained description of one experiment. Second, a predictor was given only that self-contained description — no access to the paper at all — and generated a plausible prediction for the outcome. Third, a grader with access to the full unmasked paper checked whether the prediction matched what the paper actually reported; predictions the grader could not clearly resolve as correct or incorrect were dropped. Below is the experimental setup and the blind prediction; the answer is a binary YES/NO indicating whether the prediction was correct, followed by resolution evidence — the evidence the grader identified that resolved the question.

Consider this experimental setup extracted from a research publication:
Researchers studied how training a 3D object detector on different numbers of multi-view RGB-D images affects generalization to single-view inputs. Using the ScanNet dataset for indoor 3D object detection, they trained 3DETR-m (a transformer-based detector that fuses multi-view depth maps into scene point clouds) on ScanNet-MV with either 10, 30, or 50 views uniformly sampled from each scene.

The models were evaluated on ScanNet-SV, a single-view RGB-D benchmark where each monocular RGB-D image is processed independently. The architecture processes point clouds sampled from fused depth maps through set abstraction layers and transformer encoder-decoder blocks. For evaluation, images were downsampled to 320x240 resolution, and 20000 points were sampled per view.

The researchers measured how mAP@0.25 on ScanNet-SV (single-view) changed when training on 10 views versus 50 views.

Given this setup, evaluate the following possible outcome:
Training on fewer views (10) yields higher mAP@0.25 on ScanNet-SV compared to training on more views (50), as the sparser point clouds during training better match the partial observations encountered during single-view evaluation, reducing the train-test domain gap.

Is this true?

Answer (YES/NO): YES